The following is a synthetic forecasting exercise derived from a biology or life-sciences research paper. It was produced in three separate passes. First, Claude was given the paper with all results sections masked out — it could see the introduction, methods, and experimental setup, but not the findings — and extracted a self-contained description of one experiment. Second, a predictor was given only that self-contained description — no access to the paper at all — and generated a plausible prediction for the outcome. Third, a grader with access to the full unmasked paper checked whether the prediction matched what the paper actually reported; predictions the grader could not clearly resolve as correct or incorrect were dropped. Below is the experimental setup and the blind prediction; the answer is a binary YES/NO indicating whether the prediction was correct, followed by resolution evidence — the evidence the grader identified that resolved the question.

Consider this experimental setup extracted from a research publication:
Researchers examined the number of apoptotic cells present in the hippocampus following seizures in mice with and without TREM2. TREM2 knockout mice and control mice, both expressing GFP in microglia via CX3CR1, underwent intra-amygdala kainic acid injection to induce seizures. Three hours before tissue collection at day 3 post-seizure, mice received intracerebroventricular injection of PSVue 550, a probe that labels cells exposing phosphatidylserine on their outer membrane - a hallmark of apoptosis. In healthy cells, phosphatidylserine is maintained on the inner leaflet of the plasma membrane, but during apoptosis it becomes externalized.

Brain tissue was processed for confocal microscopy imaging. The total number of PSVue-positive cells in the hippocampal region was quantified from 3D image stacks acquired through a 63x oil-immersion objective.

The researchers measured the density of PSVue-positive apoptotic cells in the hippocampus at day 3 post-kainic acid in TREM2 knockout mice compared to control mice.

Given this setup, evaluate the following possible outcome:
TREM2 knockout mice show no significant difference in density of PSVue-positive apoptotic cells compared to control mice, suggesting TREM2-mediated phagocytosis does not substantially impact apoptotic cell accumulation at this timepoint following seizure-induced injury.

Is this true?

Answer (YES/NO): YES